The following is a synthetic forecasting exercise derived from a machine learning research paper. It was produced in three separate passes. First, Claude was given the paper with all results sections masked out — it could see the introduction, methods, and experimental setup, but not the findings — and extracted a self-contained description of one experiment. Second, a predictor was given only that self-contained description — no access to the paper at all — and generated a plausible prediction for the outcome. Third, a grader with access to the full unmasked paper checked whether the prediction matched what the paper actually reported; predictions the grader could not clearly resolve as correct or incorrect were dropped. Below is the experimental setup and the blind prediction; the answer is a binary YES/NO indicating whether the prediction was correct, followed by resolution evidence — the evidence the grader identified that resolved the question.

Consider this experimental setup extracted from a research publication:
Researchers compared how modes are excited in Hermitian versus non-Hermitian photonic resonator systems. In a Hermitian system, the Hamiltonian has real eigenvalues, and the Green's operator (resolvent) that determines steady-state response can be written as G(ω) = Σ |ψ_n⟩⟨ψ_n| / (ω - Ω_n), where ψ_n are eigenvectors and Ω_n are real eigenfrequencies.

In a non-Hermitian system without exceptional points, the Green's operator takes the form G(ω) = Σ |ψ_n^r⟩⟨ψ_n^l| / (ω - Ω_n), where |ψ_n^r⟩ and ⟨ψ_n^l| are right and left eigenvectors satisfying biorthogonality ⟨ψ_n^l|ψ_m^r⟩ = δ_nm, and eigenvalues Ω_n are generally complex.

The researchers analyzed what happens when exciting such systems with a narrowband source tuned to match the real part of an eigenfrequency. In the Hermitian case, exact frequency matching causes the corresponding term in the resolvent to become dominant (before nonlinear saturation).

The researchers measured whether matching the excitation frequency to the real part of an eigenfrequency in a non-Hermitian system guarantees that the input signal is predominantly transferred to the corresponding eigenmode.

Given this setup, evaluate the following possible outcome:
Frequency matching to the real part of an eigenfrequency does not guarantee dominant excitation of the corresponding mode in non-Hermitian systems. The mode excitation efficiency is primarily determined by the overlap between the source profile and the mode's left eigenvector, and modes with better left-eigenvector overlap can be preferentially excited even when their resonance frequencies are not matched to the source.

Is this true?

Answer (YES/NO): NO